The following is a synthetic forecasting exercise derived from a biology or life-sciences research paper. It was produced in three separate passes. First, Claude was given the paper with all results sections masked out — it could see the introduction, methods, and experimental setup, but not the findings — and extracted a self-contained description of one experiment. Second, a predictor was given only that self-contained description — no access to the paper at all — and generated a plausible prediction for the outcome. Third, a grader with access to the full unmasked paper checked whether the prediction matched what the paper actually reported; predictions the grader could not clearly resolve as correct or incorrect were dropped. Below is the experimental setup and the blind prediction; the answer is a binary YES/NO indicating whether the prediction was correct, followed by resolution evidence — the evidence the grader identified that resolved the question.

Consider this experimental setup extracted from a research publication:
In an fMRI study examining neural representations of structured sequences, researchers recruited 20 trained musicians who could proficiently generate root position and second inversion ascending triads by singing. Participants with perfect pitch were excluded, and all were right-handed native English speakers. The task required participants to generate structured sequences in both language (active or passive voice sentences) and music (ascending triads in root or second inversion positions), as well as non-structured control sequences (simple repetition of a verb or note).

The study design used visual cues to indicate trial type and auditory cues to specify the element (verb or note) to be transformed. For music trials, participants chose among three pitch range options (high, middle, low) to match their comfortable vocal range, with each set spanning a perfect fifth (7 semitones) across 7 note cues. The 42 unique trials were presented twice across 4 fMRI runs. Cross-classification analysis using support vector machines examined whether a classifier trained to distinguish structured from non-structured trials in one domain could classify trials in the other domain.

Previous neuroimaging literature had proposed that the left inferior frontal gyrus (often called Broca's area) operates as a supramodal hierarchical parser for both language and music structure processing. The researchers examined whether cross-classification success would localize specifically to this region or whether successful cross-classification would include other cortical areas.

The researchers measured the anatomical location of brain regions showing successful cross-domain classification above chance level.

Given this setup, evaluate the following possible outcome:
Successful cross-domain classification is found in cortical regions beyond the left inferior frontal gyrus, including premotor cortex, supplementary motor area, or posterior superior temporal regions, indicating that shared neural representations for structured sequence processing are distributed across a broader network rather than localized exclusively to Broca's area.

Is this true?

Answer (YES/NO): YES